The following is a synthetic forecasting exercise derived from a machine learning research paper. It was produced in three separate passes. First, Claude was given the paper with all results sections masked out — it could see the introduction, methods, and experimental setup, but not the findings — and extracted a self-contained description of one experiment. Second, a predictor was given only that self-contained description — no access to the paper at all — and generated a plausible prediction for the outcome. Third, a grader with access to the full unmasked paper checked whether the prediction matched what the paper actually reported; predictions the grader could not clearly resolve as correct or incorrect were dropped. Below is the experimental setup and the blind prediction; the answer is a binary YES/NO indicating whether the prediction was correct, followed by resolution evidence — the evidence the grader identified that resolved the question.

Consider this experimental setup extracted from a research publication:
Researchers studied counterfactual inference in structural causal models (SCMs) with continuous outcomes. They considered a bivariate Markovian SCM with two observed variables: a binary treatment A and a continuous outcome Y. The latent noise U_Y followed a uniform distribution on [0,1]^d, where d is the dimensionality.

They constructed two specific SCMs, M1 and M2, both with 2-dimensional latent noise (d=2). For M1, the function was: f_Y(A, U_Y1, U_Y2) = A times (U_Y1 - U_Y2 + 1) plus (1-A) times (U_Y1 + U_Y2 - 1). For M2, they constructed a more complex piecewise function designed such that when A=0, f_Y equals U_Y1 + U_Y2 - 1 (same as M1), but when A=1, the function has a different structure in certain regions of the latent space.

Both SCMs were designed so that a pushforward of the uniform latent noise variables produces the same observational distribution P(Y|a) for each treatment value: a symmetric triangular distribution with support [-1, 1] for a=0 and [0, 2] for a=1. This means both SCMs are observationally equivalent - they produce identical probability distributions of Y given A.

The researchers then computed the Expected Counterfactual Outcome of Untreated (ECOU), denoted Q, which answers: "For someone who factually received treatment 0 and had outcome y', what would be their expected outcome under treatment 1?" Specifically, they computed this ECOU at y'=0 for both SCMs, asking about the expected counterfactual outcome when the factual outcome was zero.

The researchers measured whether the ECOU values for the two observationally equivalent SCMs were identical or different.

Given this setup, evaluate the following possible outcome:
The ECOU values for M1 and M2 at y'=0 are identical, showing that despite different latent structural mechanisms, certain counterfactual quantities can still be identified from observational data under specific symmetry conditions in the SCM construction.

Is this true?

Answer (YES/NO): NO